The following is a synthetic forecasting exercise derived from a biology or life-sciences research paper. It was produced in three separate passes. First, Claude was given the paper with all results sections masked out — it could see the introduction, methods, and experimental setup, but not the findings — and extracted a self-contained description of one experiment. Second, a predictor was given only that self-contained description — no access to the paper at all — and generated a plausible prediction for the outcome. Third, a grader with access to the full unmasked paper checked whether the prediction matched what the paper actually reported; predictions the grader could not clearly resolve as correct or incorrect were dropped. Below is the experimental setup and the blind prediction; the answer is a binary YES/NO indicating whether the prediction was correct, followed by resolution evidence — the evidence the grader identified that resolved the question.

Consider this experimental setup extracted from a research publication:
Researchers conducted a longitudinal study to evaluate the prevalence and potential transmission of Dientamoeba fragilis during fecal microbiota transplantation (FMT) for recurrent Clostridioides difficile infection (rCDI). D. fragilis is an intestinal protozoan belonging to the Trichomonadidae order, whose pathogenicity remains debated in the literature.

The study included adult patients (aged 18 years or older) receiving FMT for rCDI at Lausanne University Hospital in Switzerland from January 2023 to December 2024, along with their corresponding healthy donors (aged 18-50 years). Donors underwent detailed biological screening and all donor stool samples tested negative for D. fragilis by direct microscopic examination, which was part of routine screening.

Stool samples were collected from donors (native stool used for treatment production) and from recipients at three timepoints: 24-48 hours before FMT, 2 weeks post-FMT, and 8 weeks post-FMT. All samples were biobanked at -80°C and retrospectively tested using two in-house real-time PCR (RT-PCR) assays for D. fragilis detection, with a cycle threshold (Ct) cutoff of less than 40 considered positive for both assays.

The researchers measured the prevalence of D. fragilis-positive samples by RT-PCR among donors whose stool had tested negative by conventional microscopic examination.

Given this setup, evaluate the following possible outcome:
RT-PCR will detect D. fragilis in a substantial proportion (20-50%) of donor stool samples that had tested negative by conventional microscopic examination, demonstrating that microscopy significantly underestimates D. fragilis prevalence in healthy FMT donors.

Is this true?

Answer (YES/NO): YES